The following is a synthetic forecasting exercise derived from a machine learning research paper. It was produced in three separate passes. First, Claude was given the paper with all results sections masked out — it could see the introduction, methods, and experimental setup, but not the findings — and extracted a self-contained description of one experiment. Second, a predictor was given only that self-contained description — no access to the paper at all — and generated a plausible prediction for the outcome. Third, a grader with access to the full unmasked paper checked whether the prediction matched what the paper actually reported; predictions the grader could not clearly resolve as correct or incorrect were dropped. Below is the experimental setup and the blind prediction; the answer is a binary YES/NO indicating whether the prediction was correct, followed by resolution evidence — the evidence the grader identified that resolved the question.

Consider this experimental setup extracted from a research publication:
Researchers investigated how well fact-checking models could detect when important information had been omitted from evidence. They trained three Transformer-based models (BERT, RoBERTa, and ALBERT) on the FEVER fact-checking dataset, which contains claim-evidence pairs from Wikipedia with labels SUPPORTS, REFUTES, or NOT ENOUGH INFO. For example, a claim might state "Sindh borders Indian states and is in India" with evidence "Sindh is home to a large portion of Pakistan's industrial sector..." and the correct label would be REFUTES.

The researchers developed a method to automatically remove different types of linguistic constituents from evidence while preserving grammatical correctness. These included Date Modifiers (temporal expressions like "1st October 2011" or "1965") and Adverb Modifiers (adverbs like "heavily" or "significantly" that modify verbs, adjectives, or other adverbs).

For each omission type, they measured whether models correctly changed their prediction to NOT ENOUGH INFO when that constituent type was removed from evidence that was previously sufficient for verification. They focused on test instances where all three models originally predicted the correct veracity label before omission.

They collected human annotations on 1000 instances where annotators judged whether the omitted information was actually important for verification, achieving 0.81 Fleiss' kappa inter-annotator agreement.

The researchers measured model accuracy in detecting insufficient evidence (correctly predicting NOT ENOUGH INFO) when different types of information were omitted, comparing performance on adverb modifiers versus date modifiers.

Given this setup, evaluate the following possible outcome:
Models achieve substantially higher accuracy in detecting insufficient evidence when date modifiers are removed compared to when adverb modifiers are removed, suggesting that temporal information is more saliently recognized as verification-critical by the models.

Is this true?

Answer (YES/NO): YES